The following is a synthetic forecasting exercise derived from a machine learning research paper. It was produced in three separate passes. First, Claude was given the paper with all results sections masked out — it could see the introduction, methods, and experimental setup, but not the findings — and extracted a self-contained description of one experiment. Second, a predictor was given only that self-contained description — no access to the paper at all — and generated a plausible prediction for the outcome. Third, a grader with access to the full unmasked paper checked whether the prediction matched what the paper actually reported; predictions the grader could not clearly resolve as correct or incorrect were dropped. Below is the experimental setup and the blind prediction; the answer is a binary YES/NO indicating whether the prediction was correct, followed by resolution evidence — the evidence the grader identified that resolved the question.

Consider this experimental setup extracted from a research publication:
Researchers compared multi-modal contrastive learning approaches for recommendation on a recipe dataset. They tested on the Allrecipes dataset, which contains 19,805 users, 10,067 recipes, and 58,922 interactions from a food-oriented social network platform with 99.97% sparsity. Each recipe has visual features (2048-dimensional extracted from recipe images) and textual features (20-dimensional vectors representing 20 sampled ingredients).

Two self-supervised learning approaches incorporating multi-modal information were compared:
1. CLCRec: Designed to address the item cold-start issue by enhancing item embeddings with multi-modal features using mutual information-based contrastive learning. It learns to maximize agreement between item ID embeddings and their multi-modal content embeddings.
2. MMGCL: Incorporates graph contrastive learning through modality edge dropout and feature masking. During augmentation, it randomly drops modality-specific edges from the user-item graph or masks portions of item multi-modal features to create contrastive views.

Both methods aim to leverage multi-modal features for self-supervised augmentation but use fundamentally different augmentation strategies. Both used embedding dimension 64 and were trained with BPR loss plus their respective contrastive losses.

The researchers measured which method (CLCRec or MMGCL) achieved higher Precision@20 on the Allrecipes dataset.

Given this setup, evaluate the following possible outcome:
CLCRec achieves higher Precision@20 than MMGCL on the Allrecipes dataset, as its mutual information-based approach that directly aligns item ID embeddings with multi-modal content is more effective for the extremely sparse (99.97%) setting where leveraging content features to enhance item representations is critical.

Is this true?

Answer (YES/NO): NO